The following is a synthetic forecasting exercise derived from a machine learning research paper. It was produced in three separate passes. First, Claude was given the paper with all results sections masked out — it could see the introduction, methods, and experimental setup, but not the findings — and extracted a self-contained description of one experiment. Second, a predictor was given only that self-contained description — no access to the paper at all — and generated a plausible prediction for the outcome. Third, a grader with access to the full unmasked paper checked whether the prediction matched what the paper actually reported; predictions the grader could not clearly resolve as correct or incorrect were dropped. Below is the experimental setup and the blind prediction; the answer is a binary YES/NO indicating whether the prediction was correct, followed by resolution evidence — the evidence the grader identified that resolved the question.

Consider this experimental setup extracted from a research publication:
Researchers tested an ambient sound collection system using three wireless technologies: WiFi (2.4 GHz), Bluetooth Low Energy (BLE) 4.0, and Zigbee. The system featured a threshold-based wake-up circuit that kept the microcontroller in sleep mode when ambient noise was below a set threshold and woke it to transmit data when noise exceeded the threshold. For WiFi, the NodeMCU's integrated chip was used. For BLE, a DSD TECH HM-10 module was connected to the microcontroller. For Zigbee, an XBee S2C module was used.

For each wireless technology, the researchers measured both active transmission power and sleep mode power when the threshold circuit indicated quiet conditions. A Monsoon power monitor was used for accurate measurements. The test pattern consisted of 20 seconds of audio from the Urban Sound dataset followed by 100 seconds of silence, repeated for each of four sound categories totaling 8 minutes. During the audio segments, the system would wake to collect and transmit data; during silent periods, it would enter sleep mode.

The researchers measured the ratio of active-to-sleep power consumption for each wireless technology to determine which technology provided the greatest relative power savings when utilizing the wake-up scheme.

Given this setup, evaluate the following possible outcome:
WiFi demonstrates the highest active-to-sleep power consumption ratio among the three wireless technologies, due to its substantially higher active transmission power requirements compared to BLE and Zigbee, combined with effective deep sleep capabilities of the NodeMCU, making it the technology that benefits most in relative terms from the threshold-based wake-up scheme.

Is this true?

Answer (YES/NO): YES